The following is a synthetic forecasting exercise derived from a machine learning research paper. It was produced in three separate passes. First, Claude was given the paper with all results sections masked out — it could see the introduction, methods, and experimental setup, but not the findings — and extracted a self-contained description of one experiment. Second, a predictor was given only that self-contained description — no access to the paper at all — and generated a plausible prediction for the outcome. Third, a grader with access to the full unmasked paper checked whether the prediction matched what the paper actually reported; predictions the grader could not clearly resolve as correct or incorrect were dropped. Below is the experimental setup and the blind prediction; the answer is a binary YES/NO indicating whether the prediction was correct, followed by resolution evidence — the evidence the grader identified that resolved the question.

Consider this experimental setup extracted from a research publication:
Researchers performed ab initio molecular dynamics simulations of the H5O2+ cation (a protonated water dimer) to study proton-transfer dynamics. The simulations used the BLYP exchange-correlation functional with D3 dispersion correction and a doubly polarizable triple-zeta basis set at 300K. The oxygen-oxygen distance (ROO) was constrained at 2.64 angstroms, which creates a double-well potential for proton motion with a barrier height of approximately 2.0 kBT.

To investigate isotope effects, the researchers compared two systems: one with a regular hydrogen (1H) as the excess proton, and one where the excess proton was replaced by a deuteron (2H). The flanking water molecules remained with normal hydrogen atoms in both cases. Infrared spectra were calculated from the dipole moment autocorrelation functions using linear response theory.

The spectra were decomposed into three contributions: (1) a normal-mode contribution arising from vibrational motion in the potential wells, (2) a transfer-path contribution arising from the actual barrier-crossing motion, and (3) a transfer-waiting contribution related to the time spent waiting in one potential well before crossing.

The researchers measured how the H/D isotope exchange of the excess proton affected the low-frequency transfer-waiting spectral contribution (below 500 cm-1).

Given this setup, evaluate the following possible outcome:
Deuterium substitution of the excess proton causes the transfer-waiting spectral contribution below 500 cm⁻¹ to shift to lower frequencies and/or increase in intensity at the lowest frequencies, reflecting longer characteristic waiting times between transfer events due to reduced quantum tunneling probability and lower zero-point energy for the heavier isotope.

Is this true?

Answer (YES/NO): NO